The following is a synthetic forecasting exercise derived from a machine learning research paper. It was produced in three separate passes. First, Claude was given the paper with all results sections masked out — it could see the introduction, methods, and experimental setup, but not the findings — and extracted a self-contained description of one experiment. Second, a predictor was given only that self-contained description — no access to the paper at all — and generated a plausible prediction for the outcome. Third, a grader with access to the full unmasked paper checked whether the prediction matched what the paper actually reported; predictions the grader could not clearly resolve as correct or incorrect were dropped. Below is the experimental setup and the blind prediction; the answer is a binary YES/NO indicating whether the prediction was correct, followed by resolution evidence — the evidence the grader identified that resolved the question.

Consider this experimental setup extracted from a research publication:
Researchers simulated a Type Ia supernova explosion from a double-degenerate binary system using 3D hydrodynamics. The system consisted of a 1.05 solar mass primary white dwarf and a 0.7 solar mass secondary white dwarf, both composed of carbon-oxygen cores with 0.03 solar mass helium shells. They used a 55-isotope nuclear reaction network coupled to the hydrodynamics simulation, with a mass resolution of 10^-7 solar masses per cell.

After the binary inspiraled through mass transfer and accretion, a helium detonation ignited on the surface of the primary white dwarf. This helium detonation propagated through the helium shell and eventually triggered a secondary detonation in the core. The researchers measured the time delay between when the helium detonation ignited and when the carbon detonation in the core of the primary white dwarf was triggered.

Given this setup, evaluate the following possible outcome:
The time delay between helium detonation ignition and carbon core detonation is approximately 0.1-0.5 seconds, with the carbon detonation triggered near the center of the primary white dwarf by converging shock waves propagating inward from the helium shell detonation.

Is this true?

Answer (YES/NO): NO